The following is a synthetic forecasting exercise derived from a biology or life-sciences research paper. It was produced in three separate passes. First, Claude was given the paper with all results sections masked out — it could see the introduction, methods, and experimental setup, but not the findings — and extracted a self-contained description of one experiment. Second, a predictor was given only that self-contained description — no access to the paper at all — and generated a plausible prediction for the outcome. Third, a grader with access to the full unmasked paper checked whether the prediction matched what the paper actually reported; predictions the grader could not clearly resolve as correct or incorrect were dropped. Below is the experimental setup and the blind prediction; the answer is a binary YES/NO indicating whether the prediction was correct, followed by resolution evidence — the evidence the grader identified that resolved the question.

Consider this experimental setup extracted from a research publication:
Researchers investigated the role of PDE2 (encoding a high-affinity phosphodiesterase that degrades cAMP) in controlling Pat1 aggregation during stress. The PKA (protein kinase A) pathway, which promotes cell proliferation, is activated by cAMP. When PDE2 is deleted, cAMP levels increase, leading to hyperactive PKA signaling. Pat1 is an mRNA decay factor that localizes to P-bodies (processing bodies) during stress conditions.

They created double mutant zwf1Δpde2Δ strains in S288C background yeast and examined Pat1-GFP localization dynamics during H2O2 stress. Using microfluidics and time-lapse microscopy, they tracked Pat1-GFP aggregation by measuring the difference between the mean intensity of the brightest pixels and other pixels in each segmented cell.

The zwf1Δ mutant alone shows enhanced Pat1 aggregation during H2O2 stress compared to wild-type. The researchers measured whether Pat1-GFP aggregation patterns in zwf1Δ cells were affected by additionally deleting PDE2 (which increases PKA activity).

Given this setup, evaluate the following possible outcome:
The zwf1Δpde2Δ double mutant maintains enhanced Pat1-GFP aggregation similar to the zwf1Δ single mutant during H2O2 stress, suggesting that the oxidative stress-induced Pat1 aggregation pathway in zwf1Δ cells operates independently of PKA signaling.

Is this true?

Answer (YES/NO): NO